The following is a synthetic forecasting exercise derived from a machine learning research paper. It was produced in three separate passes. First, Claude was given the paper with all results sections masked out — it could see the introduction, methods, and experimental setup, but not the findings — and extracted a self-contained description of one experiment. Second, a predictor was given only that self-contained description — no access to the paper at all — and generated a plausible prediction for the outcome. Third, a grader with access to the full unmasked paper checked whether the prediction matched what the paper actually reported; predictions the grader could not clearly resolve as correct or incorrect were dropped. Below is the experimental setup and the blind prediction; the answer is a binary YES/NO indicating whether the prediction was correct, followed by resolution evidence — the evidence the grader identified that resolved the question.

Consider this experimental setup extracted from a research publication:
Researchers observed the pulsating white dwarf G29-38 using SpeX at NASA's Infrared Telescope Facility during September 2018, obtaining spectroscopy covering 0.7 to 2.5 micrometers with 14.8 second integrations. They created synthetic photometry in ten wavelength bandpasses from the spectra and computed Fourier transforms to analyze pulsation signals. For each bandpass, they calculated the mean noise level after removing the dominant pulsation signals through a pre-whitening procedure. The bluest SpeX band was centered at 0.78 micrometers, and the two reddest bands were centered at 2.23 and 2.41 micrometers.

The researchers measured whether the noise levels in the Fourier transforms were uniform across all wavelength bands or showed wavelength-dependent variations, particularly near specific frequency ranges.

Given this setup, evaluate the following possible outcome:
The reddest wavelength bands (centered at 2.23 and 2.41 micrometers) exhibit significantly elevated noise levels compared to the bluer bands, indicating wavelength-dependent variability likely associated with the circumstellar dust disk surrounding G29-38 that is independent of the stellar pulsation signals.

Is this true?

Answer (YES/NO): NO